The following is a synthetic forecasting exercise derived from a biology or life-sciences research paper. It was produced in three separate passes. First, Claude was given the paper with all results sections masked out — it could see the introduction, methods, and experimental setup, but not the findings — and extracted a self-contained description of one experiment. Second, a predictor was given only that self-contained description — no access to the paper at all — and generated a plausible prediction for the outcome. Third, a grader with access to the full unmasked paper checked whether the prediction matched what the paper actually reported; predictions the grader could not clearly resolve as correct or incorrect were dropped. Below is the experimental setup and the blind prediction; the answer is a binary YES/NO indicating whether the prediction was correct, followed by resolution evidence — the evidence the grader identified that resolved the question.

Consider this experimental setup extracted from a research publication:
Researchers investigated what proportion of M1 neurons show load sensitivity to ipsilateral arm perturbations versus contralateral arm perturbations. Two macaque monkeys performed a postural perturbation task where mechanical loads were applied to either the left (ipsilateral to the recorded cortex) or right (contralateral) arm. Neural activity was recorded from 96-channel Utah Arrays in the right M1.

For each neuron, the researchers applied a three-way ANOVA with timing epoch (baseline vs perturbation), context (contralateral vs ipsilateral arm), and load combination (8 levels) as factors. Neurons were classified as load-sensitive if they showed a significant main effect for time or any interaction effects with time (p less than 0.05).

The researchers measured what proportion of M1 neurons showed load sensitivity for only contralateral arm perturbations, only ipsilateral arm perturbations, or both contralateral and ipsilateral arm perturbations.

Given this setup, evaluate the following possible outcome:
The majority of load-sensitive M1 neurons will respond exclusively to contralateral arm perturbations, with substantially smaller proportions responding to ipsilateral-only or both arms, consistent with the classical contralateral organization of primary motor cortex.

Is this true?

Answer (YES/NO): NO